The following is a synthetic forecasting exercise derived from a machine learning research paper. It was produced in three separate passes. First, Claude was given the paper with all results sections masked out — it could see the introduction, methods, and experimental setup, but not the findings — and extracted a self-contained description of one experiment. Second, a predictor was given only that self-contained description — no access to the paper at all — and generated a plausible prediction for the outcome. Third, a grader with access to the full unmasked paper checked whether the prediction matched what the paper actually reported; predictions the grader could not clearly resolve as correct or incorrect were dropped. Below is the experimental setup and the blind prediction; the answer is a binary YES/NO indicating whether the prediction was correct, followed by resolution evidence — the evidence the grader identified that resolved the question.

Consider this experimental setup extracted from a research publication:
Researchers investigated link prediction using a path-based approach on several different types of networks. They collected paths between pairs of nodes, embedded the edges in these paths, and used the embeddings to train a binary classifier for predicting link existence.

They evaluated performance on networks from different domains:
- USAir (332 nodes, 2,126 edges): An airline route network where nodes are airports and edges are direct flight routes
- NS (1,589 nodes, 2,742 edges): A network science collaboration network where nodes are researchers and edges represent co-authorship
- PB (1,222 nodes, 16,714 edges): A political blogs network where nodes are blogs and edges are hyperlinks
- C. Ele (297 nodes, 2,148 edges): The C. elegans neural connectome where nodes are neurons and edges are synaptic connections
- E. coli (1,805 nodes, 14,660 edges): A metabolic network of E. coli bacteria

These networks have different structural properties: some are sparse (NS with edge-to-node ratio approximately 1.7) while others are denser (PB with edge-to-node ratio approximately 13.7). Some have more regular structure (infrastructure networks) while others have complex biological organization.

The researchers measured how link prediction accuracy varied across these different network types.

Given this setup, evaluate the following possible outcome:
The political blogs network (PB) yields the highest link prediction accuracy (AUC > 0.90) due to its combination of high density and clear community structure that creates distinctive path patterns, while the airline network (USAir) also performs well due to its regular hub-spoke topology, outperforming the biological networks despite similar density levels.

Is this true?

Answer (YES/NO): NO